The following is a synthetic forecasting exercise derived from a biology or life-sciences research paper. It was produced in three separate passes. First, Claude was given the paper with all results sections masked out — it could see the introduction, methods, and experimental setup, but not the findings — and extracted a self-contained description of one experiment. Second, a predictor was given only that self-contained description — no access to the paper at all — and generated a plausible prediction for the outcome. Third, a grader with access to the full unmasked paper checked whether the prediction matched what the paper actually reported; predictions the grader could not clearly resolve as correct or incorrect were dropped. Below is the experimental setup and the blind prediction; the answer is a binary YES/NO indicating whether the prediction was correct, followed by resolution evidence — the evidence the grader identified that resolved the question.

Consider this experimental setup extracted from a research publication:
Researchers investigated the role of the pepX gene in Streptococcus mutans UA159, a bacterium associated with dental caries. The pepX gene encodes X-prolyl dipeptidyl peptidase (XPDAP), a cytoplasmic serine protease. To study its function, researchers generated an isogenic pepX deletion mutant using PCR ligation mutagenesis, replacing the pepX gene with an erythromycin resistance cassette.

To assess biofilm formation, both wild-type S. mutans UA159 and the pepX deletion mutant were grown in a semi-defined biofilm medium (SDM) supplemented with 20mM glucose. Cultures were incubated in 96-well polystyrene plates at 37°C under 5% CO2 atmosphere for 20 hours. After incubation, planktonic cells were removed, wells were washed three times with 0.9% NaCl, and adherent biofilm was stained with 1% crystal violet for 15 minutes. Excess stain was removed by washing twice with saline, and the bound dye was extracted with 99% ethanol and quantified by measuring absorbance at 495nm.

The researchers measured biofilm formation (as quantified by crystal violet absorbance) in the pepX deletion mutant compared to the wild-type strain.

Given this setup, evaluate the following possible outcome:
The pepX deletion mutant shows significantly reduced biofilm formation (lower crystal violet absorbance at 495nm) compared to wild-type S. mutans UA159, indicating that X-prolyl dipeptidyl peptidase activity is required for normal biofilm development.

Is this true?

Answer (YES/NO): YES